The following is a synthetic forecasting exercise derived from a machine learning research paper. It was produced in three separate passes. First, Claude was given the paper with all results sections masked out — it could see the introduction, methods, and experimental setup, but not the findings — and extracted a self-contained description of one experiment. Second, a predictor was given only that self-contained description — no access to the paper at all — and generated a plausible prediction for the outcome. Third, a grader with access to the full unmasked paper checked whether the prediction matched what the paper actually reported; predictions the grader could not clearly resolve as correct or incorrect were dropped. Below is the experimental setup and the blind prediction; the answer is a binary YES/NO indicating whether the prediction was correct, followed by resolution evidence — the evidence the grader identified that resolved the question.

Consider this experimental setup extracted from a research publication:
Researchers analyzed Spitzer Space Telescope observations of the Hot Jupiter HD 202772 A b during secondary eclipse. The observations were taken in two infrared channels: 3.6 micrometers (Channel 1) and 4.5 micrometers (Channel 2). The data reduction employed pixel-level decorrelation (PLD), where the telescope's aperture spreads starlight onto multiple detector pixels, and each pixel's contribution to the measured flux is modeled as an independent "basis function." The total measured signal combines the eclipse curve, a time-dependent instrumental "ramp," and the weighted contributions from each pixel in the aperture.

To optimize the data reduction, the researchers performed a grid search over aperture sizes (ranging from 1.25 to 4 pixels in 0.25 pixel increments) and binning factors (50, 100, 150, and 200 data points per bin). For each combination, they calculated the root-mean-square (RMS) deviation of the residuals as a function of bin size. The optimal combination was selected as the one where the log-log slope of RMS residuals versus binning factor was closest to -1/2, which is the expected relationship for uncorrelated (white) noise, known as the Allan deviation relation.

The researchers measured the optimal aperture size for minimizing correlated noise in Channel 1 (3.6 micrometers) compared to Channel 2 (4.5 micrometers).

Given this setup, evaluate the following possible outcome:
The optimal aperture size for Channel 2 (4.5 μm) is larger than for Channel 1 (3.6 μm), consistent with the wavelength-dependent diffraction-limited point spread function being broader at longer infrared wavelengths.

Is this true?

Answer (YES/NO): YES